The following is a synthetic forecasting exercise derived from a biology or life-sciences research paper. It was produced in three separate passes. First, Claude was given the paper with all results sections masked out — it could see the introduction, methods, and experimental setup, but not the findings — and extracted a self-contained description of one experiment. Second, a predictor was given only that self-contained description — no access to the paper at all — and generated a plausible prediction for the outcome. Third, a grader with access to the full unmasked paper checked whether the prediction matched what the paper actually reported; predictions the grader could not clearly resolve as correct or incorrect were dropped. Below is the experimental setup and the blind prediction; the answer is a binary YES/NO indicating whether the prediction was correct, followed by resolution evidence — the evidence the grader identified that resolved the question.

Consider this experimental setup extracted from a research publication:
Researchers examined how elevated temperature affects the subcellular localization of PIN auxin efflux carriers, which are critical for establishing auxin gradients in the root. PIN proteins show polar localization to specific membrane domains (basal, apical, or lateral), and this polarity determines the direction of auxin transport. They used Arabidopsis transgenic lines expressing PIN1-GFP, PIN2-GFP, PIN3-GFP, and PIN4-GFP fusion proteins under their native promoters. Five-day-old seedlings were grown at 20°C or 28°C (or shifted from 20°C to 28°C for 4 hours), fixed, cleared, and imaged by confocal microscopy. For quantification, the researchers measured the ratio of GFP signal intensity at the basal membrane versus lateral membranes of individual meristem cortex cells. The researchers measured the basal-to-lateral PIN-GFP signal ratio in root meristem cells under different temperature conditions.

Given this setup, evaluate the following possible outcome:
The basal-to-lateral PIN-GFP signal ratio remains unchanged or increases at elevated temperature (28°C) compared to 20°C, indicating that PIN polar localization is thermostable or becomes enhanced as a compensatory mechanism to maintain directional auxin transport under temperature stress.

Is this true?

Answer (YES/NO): YES